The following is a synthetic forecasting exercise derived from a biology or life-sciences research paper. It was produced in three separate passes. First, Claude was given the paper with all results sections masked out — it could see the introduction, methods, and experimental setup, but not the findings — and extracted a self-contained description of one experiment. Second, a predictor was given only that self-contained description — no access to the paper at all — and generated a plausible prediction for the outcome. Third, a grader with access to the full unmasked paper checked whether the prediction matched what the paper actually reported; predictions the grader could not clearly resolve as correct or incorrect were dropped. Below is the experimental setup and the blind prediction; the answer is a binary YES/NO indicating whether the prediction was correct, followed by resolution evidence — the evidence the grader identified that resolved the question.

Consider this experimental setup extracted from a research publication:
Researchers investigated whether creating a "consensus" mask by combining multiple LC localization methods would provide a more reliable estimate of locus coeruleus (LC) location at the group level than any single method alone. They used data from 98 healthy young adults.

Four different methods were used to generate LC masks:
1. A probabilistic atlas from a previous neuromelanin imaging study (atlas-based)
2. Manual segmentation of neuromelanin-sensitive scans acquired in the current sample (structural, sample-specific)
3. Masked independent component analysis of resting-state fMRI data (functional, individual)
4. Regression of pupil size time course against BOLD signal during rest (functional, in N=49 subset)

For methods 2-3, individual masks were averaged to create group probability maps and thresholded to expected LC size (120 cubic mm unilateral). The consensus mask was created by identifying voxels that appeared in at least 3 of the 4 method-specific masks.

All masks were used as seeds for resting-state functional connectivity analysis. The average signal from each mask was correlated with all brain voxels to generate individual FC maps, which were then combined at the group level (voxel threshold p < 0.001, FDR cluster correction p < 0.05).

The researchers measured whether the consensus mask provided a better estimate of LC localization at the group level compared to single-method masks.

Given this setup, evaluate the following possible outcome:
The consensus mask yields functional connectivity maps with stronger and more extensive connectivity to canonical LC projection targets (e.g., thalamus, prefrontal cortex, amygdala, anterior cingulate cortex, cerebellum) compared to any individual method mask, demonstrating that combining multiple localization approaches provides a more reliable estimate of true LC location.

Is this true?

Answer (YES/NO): NO